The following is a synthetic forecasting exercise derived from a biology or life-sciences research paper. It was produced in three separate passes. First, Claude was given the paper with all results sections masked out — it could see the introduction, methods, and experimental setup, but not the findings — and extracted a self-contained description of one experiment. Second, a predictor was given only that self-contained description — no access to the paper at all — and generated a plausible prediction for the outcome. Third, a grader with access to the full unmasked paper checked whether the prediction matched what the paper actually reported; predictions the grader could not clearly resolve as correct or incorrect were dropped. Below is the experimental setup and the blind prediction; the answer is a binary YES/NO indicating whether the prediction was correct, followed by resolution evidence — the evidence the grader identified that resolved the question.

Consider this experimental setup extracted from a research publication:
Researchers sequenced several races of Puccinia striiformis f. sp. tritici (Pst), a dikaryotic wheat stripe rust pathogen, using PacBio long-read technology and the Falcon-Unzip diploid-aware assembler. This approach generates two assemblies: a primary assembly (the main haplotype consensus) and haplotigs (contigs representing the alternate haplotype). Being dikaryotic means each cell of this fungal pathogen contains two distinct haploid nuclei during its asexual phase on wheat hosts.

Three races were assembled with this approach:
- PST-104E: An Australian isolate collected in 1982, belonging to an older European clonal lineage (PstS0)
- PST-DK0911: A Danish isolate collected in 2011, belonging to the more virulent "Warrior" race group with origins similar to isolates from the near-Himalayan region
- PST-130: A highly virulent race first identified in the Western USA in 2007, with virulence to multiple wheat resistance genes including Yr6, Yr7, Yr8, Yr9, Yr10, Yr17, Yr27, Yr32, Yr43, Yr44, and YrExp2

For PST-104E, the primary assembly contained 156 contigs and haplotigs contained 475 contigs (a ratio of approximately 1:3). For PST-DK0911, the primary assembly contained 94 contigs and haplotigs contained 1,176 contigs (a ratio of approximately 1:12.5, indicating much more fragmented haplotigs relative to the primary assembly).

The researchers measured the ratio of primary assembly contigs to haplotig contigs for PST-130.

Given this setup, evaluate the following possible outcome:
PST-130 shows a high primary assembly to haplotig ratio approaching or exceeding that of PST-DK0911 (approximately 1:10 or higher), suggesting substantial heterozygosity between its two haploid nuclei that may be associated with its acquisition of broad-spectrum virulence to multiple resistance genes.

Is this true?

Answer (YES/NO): NO